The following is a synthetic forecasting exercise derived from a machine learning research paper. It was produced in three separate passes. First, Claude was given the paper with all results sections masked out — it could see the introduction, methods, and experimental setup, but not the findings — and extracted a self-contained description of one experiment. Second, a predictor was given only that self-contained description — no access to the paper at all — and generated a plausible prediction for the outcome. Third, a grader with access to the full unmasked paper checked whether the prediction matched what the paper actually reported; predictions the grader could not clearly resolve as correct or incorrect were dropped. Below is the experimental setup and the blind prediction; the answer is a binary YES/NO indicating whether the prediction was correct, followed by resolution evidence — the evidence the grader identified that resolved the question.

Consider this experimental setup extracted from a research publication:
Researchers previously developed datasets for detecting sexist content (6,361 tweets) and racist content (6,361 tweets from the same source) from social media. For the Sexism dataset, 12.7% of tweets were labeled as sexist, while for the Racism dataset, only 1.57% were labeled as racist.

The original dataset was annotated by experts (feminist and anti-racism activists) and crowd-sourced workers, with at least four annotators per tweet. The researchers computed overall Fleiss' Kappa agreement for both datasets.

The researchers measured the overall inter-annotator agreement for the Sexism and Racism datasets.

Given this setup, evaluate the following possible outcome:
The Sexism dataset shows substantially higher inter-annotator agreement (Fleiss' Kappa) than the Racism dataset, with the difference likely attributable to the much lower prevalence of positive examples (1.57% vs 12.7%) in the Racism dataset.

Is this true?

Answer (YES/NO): YES